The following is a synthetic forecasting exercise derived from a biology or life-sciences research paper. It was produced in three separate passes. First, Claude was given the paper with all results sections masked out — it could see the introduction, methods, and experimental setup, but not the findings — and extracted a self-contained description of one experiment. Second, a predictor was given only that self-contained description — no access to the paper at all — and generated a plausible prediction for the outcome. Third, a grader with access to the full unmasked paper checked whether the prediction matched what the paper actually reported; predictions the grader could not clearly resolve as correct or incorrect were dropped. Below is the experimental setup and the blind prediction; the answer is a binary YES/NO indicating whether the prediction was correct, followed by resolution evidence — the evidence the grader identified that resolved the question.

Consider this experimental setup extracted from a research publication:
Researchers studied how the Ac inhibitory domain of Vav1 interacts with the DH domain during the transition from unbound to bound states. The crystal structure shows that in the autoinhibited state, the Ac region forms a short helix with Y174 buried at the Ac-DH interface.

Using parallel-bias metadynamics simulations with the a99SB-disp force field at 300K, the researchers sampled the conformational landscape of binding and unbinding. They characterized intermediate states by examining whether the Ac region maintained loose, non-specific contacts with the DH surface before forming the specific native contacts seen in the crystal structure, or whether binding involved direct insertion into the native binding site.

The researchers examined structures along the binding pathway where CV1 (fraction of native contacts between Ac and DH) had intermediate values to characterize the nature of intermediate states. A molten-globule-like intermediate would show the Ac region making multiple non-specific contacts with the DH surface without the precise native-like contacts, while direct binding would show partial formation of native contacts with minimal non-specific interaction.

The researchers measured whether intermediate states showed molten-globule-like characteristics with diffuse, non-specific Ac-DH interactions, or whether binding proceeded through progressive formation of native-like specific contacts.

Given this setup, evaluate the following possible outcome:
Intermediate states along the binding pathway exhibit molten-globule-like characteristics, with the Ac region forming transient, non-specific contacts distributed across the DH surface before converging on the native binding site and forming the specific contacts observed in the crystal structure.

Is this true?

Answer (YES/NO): NO